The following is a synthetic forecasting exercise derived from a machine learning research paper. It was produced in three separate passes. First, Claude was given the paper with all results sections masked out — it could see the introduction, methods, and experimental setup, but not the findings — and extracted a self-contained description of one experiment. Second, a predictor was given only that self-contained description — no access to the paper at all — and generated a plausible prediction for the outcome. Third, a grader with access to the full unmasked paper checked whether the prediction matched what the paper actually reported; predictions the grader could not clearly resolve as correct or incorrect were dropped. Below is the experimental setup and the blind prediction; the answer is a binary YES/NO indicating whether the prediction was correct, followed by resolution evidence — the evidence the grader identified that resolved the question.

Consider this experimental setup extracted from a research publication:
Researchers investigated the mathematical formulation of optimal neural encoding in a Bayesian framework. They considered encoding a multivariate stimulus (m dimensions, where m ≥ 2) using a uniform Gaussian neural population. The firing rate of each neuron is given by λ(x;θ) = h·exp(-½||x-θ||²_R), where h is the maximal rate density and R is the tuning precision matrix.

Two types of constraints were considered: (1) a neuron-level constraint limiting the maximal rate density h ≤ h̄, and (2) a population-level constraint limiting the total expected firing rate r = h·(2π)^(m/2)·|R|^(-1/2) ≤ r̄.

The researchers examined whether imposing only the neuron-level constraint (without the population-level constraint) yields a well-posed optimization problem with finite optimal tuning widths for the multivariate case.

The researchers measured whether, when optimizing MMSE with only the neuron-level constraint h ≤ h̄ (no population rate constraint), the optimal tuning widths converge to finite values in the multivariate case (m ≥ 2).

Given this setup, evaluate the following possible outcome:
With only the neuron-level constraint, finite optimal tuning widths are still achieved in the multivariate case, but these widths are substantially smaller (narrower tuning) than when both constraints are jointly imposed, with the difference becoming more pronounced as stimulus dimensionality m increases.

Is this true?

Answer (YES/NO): NO